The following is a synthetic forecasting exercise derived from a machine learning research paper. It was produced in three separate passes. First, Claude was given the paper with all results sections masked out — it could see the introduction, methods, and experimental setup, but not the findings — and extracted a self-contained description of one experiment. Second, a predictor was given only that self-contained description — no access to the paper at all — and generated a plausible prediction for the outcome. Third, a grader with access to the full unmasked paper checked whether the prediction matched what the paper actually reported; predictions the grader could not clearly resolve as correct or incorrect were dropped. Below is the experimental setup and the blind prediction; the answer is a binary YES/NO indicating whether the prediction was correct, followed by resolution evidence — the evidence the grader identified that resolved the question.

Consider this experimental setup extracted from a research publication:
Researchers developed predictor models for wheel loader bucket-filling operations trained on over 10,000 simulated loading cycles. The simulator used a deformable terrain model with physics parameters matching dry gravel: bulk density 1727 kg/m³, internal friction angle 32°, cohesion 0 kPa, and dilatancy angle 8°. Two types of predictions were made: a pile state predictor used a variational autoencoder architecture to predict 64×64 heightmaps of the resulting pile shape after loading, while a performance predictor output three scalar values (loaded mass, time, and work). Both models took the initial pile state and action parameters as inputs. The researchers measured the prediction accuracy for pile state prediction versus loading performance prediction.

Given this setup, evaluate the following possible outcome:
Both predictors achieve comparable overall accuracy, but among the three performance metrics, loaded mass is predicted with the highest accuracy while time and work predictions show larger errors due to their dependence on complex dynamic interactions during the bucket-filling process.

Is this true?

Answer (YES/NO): NO